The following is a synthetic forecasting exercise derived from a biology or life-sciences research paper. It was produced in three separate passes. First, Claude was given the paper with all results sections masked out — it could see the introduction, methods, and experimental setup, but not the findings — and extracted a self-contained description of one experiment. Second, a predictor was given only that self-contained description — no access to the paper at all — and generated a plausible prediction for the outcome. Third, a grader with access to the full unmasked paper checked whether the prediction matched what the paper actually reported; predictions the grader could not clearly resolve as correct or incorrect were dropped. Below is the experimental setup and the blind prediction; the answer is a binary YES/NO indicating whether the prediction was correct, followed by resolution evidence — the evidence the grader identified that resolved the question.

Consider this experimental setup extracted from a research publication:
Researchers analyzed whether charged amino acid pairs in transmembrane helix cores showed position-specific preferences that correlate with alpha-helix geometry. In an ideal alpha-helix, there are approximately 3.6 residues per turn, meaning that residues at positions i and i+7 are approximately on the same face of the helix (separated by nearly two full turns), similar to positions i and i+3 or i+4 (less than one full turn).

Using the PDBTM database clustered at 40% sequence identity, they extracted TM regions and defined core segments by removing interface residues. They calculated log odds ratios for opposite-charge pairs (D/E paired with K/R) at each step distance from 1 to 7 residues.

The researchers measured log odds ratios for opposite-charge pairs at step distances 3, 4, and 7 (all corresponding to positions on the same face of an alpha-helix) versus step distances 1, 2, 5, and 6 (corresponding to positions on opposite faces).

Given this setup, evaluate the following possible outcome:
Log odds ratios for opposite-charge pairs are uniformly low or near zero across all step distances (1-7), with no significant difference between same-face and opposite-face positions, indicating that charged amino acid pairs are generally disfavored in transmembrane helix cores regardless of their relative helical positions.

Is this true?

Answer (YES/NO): NO